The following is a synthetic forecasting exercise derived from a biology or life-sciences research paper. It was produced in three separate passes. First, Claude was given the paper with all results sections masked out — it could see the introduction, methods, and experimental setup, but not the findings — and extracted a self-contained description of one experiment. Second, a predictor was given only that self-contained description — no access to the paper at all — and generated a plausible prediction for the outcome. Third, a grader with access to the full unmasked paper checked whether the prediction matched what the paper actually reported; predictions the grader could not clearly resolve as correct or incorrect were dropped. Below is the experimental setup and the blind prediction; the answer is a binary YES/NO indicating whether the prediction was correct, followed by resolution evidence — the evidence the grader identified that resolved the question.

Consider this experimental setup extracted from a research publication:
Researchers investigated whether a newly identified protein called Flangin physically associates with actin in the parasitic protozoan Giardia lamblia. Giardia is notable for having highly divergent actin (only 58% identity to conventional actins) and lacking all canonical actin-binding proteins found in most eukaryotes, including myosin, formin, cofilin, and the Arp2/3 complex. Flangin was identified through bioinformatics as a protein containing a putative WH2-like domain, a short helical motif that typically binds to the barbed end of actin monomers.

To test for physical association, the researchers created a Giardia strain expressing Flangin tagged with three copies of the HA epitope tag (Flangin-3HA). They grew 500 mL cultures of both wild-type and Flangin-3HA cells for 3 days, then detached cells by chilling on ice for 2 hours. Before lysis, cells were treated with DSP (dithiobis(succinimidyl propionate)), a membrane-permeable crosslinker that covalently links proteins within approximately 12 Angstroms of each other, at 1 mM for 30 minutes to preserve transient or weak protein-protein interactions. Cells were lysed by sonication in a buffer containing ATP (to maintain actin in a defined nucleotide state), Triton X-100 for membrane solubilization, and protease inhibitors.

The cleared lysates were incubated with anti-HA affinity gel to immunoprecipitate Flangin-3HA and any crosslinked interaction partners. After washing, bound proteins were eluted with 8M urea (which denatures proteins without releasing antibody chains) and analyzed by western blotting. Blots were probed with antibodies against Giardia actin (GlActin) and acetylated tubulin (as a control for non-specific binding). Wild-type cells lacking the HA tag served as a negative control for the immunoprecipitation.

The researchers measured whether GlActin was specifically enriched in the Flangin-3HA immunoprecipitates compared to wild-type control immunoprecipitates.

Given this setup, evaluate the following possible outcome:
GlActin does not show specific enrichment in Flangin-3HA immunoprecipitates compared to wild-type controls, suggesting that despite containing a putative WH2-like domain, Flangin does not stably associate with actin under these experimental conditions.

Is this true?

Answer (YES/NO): NO